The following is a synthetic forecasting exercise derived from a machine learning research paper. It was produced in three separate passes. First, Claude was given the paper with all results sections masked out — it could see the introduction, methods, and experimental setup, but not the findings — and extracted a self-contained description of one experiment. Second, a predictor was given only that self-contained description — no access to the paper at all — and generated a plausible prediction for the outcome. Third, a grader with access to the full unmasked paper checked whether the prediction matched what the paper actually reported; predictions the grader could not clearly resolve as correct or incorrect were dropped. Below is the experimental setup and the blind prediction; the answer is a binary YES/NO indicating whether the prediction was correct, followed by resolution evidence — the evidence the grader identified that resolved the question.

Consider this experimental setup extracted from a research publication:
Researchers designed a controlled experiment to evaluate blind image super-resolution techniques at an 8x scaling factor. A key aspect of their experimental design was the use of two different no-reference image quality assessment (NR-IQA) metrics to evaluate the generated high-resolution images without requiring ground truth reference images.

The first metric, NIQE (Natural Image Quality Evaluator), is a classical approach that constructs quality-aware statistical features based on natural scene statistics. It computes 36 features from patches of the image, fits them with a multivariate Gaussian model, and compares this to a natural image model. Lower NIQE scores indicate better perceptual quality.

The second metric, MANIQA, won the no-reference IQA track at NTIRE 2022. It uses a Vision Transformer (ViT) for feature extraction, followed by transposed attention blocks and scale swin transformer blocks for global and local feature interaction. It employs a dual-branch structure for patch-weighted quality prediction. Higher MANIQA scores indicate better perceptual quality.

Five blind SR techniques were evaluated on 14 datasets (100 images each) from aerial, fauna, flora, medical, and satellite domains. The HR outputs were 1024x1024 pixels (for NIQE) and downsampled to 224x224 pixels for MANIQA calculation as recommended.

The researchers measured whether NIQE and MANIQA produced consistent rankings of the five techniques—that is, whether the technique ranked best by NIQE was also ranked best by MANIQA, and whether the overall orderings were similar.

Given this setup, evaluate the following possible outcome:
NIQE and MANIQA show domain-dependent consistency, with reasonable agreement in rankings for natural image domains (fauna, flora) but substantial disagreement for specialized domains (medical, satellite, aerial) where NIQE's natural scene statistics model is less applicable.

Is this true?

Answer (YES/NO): YES